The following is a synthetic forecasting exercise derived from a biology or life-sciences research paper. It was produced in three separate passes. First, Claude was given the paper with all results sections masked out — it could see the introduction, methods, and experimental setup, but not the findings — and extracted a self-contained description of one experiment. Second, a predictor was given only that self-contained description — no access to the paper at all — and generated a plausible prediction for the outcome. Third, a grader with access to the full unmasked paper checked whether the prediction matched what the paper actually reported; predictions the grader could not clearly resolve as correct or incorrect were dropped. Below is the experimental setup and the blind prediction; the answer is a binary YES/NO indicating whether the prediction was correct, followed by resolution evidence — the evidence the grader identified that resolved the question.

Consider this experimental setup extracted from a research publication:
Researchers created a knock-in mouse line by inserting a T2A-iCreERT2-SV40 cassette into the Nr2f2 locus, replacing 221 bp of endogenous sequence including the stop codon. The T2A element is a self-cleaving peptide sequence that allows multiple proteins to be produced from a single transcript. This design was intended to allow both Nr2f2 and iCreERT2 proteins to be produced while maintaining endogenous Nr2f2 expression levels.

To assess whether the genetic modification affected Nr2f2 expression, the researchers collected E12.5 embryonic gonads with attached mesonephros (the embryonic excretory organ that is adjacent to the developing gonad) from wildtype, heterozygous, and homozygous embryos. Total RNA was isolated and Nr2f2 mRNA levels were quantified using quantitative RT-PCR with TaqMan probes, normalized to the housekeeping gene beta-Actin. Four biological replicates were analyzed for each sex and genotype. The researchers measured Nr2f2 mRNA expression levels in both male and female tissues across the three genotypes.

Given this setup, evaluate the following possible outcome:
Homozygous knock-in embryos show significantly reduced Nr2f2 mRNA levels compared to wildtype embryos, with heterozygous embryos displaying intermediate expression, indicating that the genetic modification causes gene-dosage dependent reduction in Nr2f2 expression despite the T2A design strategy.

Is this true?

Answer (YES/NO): NO